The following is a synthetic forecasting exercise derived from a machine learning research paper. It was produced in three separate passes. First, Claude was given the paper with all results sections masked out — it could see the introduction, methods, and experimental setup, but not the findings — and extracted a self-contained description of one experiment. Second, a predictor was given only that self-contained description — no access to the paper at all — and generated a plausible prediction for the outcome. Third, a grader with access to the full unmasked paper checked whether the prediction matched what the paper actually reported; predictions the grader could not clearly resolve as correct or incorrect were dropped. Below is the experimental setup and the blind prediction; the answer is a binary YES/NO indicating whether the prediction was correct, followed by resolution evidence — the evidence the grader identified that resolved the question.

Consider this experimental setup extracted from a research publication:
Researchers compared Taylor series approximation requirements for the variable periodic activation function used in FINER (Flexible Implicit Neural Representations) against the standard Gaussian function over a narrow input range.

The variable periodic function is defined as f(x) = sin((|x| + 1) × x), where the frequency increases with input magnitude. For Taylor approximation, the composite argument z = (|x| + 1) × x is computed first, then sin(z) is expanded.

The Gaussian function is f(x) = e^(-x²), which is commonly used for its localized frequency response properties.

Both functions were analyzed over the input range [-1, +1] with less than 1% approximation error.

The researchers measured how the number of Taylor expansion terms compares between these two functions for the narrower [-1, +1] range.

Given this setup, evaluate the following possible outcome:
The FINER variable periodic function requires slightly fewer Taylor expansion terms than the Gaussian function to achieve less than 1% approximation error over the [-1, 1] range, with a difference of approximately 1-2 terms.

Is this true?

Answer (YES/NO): YES